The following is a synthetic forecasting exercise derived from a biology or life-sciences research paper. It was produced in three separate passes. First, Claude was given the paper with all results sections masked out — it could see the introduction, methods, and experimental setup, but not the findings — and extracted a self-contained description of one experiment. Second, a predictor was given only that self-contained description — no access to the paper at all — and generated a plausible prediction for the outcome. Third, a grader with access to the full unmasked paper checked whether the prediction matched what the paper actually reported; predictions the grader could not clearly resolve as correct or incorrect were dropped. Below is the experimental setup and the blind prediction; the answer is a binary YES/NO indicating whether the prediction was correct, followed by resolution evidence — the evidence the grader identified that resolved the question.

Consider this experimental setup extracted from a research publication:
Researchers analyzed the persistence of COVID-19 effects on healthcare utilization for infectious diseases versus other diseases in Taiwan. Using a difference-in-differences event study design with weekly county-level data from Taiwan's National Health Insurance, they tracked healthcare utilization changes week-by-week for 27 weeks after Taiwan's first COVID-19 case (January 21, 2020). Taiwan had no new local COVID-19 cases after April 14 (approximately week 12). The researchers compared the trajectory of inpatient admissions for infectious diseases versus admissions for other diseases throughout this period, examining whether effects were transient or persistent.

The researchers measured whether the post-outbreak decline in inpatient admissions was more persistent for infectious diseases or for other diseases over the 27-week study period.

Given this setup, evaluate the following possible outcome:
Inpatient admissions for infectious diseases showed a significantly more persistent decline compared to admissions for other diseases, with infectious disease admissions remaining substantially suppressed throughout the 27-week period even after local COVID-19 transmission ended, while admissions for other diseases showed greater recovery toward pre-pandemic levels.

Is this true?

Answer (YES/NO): YES